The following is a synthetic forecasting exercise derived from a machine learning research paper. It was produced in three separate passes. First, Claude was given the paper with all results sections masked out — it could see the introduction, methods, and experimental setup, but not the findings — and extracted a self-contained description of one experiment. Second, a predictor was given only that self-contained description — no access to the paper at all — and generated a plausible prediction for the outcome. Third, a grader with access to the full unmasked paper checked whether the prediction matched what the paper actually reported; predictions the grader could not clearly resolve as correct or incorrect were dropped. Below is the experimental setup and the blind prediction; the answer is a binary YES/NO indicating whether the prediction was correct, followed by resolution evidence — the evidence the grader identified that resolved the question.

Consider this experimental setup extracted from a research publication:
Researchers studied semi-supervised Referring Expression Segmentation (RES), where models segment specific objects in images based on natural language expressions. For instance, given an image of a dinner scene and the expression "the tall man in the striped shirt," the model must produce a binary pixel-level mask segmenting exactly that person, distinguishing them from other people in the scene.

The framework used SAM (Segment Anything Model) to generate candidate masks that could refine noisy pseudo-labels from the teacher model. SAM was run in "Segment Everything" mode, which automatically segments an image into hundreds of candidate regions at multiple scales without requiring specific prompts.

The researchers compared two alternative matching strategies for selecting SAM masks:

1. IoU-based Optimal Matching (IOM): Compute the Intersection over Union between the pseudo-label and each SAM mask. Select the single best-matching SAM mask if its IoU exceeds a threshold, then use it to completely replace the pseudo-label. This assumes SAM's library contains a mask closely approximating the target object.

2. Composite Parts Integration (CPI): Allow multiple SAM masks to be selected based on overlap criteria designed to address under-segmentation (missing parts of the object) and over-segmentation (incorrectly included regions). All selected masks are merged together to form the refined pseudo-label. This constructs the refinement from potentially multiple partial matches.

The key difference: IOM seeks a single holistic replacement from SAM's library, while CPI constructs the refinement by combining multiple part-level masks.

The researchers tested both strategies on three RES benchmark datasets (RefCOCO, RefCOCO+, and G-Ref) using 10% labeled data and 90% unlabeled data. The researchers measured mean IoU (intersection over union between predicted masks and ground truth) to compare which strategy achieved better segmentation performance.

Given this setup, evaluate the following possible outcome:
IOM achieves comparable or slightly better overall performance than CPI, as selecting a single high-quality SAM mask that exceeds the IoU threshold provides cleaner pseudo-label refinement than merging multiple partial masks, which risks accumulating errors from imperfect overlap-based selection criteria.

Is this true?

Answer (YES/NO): NO